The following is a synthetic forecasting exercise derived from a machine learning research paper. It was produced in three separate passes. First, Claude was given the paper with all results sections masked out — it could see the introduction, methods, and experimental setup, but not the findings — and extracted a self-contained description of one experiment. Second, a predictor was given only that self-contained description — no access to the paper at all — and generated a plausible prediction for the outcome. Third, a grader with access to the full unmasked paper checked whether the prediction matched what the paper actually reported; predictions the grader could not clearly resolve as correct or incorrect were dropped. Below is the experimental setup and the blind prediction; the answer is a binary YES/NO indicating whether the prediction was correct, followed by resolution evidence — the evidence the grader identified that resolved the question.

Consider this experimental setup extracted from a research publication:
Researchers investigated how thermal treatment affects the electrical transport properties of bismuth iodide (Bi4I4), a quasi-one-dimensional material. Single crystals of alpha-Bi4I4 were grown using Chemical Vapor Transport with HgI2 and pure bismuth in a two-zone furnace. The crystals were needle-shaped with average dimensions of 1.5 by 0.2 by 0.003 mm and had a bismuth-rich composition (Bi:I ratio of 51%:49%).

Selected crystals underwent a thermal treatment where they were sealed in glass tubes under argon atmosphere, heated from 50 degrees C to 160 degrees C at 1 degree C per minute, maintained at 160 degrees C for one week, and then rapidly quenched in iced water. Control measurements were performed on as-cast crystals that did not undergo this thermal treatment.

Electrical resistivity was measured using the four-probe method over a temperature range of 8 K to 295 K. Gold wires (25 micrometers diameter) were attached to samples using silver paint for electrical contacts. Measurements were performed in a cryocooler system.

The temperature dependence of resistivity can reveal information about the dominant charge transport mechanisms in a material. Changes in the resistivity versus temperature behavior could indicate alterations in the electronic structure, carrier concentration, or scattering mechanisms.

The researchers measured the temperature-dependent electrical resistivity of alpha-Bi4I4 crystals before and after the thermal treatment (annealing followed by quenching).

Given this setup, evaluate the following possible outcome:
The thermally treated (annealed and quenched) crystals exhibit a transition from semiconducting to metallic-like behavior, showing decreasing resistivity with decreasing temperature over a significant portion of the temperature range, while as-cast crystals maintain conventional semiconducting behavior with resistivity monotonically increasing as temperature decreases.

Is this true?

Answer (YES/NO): NO